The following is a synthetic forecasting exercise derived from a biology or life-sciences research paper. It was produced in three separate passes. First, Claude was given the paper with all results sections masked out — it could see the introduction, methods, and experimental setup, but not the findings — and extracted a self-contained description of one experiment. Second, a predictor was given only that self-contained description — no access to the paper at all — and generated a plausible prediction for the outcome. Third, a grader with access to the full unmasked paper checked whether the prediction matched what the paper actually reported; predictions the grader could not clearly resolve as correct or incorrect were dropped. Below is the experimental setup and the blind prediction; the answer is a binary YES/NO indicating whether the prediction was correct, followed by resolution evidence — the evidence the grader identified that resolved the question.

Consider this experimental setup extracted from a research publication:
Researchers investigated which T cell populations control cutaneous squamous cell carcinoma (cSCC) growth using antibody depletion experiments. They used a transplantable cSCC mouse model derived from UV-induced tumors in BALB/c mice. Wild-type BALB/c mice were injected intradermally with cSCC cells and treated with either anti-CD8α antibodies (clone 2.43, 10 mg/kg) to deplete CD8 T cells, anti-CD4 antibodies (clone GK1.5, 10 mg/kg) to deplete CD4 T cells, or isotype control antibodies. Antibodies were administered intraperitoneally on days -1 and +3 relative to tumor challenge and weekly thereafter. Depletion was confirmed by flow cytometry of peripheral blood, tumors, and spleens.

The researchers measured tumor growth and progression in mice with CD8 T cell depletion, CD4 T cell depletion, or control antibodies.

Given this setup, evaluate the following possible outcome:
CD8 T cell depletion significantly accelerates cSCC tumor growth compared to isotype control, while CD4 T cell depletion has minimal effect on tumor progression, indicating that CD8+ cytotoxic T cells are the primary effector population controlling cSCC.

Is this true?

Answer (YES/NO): NO